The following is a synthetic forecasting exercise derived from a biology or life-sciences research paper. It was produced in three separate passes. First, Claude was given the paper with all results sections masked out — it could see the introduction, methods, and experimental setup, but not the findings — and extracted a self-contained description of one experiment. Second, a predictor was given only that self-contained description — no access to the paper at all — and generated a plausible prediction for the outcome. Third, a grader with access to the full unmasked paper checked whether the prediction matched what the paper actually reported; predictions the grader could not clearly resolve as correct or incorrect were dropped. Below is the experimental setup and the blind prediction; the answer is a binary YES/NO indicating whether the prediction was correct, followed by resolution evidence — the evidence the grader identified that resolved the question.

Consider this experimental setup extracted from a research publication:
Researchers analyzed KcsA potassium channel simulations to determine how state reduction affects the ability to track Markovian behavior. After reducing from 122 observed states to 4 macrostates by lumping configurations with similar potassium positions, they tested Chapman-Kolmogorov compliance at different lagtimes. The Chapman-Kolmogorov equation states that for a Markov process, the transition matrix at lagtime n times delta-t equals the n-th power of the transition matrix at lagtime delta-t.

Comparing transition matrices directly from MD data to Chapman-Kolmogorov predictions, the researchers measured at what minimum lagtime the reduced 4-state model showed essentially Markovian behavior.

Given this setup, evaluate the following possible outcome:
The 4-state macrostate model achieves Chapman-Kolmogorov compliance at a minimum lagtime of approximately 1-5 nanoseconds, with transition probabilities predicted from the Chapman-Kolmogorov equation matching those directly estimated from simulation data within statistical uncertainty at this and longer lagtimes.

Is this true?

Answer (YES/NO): NO